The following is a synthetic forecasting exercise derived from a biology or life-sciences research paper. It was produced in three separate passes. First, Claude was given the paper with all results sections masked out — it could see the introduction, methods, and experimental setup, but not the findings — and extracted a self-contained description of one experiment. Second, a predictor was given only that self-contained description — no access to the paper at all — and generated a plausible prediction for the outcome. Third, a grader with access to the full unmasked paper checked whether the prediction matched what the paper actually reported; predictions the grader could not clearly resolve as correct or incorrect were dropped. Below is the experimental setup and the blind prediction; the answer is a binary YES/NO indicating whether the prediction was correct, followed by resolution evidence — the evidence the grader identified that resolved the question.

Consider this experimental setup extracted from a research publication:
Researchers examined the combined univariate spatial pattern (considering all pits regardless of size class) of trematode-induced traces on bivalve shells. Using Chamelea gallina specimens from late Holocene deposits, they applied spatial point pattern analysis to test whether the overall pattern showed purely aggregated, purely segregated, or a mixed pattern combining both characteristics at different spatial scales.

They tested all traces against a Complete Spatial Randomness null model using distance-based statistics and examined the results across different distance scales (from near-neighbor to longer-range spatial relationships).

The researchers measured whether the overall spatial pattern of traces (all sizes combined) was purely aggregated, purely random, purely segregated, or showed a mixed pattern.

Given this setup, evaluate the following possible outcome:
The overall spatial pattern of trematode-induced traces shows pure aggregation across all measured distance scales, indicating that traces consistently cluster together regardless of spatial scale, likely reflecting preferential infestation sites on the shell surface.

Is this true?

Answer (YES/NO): NO